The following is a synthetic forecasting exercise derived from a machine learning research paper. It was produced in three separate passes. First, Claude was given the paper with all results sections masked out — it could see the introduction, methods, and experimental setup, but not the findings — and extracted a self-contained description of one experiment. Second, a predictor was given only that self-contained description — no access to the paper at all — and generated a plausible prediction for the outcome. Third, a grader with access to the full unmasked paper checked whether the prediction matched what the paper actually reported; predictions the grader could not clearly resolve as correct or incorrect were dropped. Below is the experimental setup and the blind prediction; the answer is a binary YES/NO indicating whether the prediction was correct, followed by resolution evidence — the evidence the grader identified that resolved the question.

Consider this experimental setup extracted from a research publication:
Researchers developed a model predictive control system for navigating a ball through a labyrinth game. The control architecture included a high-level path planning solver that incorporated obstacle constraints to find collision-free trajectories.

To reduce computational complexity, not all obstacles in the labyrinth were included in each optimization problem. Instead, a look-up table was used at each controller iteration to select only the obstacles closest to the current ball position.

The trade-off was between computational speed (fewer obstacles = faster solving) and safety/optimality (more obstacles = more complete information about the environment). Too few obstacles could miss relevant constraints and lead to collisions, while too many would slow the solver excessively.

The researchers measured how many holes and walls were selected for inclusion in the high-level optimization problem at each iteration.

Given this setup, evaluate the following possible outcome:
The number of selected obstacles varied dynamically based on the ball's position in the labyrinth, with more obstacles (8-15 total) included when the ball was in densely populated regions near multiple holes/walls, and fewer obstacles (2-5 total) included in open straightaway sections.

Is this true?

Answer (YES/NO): NO